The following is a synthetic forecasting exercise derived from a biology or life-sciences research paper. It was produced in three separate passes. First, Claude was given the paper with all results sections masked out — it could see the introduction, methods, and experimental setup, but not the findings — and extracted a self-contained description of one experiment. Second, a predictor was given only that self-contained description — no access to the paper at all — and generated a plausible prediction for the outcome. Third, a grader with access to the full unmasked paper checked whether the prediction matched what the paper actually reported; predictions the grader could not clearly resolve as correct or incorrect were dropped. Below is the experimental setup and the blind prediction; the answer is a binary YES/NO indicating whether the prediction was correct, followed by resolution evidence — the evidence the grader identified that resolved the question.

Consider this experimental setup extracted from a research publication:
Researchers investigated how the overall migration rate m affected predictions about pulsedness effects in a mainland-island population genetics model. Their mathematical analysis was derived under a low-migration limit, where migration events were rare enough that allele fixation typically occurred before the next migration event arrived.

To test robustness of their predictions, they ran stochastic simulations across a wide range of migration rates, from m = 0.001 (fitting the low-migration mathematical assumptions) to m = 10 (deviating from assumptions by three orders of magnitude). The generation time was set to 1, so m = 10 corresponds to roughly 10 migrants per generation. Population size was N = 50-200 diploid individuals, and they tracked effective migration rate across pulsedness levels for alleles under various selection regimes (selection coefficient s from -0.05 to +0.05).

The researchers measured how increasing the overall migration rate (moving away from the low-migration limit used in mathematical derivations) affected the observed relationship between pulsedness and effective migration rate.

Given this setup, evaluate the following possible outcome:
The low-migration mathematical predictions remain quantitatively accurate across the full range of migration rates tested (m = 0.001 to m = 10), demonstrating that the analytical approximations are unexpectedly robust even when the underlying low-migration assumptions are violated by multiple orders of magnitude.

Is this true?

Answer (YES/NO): NO